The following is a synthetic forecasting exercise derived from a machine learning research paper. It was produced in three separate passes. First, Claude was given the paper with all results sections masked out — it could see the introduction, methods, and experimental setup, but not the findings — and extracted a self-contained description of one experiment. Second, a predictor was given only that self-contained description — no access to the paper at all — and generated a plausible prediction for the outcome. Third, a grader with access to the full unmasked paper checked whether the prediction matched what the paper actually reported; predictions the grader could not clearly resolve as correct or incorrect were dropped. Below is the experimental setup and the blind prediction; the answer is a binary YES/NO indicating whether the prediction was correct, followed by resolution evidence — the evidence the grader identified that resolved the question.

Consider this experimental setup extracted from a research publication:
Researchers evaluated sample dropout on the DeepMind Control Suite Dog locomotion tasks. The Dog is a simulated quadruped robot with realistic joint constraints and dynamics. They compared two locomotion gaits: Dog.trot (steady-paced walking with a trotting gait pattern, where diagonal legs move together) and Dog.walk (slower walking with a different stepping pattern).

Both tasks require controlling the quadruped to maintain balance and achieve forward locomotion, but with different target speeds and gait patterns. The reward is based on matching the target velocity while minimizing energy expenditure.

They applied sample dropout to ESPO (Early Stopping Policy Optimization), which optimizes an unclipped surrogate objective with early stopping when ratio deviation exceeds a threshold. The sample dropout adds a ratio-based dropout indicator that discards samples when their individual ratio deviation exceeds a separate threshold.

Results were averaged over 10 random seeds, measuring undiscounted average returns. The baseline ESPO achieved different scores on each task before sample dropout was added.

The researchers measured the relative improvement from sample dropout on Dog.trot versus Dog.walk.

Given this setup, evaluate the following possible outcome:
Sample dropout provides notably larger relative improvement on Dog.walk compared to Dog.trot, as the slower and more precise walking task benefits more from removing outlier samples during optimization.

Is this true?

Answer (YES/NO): NO